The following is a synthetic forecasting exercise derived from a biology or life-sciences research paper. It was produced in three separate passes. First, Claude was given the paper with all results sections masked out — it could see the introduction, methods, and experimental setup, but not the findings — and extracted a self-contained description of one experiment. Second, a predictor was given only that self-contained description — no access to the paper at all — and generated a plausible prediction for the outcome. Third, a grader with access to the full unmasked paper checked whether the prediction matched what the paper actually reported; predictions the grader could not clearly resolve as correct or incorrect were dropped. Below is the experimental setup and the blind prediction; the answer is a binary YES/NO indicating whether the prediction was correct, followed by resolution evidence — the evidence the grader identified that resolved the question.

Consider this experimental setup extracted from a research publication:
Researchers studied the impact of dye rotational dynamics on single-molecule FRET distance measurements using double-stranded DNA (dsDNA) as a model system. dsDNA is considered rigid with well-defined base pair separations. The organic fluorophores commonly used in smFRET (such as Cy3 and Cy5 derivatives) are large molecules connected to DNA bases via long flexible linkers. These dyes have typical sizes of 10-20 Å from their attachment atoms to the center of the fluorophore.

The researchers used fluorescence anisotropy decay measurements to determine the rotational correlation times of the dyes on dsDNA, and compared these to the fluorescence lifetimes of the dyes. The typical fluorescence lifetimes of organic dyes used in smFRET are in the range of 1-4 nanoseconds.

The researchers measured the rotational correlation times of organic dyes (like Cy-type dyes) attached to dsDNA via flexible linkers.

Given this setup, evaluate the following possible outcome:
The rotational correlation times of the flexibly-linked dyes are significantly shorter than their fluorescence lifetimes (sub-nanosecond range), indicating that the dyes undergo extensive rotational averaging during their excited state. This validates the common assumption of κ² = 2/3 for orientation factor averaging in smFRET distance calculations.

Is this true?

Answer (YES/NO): YES